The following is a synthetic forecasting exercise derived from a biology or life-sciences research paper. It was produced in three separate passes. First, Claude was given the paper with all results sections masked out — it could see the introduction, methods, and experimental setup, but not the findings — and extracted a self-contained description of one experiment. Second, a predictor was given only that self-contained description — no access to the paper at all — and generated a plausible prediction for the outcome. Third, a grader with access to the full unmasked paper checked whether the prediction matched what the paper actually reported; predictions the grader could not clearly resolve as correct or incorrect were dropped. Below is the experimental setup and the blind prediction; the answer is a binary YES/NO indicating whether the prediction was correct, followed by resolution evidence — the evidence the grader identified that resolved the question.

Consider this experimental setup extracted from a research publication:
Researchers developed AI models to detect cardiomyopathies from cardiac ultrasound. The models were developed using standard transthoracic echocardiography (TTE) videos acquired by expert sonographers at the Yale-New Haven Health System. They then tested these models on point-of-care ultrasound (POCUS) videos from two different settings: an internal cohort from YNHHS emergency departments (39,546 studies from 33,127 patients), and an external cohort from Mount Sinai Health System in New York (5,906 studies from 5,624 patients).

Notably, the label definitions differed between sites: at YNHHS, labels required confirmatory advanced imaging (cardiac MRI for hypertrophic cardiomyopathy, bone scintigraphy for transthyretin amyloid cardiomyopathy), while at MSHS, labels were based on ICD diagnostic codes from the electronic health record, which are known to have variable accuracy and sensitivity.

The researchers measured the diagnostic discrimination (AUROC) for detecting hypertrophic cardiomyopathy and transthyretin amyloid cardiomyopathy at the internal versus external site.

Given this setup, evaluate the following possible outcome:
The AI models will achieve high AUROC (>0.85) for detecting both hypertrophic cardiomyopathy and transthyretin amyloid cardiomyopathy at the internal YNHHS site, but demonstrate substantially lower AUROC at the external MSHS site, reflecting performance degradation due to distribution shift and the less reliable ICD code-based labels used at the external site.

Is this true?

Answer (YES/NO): NO